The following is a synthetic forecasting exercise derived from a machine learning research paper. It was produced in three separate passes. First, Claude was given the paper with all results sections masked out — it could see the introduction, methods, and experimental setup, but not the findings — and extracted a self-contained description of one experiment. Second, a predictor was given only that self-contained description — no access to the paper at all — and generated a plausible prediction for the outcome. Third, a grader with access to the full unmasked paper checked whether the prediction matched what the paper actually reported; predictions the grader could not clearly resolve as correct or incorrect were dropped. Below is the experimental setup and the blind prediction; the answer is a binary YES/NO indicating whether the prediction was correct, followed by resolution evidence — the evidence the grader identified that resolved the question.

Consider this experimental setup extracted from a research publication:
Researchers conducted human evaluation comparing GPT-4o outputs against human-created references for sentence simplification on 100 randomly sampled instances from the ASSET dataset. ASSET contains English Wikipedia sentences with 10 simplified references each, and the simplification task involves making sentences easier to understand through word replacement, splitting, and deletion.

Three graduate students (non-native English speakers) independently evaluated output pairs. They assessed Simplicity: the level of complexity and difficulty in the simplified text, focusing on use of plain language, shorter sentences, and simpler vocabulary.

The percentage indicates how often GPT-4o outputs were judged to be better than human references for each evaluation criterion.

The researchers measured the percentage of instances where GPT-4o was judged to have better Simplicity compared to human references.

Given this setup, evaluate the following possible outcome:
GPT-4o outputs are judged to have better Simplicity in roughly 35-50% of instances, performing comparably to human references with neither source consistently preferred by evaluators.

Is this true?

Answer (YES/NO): YES